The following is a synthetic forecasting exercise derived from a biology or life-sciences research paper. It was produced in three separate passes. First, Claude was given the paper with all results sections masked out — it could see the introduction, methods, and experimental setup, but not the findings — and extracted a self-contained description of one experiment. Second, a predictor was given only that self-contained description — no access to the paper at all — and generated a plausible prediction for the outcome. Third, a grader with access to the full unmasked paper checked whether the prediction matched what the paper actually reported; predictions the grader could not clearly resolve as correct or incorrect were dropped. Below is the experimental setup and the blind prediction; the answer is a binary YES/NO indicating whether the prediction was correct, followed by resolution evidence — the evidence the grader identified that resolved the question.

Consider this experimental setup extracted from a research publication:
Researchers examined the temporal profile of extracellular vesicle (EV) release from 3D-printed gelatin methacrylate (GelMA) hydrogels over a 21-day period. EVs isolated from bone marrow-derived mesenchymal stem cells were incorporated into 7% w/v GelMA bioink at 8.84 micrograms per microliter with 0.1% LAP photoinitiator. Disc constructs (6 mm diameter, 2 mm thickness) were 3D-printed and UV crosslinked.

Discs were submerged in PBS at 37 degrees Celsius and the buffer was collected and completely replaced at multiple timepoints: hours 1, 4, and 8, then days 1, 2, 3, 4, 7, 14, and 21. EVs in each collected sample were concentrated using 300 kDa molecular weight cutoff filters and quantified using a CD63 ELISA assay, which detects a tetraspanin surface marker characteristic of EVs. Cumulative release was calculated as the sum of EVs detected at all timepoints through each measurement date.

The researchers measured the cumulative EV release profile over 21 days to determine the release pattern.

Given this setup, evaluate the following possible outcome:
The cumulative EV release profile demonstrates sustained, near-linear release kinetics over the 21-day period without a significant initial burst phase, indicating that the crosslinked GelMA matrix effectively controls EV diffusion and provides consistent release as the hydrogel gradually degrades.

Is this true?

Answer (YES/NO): NO